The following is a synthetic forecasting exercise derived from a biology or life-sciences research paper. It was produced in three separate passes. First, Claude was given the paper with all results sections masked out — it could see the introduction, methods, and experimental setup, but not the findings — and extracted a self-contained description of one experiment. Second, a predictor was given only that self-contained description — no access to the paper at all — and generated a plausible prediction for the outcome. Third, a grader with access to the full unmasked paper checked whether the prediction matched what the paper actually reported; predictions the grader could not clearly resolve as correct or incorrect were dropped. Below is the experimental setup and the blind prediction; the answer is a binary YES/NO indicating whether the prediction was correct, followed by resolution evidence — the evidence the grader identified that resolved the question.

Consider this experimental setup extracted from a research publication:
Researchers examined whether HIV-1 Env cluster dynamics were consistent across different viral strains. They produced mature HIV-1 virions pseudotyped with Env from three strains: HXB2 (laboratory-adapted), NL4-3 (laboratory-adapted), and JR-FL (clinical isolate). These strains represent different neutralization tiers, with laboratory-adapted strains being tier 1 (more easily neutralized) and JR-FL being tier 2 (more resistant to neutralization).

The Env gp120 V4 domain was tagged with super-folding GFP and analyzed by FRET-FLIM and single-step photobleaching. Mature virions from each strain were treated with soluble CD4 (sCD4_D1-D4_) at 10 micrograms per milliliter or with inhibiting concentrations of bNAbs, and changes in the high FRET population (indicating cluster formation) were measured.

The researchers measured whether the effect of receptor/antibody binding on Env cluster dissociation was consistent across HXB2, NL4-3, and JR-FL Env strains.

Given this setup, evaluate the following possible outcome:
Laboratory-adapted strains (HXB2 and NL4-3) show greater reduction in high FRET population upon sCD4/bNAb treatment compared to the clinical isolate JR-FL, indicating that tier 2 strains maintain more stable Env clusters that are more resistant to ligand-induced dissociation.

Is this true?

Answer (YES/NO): NO